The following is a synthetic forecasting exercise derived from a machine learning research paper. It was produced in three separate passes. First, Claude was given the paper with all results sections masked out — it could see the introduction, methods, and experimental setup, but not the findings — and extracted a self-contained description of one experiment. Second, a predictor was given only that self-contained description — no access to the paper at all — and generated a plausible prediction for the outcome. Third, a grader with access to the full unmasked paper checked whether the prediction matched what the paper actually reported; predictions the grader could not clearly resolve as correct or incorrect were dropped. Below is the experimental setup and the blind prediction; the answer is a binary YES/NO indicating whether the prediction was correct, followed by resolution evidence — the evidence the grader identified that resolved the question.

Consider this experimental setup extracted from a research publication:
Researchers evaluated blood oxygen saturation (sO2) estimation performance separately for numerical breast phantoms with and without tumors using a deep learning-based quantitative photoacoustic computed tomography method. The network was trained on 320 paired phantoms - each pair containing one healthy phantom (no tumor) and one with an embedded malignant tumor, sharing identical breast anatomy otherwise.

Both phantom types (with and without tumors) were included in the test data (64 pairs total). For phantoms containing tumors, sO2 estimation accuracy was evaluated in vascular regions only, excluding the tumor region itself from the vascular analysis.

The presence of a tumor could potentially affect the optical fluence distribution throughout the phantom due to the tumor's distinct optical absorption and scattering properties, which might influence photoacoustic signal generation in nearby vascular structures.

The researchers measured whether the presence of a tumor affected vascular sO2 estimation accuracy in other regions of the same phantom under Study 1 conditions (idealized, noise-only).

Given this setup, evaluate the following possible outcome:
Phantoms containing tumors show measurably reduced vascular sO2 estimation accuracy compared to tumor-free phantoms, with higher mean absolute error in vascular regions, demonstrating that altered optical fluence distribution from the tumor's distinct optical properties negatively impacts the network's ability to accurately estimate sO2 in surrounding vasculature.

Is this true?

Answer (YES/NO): NO